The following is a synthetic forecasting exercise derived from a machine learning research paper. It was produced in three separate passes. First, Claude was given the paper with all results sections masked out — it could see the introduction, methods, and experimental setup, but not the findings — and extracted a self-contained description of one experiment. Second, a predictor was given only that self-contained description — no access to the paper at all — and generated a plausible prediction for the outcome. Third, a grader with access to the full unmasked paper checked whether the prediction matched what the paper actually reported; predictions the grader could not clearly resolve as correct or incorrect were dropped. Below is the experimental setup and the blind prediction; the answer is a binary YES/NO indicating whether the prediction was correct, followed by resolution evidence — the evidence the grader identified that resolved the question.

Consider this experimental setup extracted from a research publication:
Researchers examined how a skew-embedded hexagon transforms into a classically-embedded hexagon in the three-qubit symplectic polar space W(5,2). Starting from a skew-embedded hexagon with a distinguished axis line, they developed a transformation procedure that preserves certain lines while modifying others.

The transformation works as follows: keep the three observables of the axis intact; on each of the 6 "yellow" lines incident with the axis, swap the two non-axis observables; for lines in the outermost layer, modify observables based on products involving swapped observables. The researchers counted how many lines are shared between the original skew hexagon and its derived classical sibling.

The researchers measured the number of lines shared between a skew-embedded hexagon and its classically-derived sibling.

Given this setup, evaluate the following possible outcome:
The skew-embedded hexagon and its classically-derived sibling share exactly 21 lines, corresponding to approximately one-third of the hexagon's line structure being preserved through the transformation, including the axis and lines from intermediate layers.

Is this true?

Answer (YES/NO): NO